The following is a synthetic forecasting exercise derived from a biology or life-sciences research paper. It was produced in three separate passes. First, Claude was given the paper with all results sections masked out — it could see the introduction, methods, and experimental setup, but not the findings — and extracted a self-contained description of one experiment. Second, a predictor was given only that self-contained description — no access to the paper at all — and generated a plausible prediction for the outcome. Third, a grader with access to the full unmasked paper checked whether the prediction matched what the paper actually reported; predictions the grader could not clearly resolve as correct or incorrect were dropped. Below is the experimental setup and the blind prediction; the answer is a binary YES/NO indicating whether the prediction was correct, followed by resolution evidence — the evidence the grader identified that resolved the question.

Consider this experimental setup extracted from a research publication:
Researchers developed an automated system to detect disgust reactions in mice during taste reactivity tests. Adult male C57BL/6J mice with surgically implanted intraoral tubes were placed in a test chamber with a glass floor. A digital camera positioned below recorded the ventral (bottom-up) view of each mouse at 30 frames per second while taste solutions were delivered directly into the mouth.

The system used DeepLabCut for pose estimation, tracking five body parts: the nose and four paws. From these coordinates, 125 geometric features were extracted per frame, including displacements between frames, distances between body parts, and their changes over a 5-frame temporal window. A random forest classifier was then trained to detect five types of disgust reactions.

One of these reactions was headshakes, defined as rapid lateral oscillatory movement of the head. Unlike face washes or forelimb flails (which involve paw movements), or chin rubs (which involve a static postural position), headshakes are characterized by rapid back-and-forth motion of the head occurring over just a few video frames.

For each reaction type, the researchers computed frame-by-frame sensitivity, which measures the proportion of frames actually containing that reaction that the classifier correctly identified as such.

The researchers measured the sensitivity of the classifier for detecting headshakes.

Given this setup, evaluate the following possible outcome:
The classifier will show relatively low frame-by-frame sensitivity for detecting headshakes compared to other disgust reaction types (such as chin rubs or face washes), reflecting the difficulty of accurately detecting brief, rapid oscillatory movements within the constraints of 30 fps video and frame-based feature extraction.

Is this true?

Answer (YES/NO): YES